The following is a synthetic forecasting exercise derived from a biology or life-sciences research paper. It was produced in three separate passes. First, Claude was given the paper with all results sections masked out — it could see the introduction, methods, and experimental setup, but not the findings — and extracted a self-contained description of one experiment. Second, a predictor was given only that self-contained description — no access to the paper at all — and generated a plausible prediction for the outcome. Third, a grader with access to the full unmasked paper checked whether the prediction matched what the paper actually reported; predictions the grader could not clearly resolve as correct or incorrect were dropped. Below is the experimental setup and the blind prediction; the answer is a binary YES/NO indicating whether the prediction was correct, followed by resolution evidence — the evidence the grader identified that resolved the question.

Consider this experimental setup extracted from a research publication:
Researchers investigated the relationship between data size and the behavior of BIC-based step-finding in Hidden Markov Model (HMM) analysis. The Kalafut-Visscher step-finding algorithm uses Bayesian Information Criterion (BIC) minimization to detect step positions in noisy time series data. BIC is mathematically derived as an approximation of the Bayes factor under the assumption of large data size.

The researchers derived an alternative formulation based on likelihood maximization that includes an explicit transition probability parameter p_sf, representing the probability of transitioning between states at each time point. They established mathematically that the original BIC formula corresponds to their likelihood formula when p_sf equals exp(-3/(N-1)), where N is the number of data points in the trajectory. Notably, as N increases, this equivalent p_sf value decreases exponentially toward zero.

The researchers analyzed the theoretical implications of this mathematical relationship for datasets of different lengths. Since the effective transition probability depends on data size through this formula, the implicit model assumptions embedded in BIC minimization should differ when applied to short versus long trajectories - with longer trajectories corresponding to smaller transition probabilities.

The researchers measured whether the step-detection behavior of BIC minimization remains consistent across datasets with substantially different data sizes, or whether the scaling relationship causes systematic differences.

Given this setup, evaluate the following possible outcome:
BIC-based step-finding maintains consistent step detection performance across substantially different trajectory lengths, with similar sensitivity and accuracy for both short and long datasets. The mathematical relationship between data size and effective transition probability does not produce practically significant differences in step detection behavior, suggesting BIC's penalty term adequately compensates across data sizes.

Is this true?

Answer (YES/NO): NO